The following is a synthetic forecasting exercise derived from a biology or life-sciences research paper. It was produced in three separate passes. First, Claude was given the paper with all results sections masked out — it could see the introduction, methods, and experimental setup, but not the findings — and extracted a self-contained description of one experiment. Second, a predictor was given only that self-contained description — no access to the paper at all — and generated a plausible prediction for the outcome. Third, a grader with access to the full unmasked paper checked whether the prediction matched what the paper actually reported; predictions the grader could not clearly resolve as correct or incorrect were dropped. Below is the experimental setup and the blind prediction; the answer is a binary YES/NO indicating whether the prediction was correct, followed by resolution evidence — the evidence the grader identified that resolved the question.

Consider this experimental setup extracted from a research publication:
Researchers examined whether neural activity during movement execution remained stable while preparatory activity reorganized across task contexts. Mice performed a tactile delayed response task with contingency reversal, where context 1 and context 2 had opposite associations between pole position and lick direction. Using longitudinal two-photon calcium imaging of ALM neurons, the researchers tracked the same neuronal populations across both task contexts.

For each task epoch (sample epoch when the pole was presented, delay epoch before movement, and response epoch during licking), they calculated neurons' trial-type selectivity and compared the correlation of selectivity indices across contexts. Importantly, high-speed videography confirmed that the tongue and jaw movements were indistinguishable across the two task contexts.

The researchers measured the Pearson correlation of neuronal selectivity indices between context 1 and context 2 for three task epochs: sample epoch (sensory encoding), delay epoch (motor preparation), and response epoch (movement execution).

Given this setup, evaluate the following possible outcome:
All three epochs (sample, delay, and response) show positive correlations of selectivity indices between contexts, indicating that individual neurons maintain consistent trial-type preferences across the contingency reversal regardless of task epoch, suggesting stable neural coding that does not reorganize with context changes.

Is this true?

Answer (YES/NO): NO